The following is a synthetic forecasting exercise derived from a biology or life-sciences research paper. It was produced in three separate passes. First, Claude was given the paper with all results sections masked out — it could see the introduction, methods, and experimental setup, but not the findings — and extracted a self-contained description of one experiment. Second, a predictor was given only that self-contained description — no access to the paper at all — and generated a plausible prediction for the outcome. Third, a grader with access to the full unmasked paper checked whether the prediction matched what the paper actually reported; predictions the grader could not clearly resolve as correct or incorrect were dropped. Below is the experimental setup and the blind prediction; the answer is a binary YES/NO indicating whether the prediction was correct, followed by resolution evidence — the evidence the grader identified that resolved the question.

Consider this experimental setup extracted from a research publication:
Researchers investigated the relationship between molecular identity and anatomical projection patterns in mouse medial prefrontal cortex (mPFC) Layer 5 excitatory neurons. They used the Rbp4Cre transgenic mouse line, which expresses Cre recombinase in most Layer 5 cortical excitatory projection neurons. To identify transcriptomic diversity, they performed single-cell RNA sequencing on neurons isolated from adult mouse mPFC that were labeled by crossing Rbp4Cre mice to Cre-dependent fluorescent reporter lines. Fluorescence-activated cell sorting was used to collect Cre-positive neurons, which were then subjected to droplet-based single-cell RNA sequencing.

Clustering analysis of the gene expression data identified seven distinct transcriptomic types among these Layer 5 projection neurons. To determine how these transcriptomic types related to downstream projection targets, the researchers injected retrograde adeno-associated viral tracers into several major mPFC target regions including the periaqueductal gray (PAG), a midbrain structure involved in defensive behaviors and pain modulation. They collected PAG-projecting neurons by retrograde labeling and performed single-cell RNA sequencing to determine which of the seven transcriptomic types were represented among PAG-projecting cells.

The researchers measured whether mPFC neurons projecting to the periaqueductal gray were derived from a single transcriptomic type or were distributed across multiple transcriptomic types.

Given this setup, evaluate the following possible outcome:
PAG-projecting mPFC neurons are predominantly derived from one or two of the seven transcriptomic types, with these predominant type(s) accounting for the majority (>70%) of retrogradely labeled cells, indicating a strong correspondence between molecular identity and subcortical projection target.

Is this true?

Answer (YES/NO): YES